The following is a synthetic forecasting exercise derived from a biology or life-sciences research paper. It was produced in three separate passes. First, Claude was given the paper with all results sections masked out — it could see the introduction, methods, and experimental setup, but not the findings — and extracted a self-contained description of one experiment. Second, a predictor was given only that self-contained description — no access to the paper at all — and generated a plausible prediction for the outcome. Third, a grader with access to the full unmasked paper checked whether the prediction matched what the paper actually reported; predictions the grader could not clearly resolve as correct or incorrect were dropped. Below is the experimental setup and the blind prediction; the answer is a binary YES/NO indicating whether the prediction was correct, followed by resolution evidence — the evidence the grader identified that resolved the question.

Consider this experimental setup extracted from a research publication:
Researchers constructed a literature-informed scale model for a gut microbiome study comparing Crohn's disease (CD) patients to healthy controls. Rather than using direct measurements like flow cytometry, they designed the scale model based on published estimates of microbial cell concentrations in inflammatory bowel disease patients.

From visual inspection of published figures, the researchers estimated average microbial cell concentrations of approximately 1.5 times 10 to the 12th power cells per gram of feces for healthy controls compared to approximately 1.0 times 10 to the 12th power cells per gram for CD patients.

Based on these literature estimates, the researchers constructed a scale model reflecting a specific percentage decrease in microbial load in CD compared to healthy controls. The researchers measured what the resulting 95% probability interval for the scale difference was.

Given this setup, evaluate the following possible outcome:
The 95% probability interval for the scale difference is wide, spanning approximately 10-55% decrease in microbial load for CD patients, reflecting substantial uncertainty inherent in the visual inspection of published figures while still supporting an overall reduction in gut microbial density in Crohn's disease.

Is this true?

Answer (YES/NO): NO